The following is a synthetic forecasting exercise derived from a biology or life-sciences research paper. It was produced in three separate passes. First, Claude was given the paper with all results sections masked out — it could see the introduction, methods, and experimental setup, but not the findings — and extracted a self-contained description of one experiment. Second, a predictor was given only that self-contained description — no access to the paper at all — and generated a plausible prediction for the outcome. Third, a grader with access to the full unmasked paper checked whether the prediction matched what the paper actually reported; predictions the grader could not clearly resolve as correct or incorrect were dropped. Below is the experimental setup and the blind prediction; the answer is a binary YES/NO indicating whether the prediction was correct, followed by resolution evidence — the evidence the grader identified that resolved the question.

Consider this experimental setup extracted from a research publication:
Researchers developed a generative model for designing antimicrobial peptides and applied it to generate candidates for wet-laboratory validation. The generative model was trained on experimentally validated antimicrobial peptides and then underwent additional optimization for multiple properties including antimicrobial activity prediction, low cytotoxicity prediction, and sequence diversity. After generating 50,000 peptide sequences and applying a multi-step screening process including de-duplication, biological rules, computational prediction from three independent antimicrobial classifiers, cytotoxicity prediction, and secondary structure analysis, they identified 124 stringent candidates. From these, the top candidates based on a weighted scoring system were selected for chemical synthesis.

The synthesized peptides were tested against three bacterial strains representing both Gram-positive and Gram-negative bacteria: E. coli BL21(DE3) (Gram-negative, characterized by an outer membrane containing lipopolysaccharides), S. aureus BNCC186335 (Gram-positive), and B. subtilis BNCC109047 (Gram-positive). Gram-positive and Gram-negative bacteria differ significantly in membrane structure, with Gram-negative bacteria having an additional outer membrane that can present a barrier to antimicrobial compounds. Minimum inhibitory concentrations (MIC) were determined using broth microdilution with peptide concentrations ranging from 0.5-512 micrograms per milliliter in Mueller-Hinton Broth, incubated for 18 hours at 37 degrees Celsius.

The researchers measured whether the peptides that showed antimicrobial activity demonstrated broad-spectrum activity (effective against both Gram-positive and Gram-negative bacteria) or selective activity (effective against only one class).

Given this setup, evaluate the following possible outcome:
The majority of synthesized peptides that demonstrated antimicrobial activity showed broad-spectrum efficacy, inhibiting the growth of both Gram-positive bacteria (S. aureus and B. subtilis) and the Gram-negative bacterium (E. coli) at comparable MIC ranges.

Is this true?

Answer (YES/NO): NO